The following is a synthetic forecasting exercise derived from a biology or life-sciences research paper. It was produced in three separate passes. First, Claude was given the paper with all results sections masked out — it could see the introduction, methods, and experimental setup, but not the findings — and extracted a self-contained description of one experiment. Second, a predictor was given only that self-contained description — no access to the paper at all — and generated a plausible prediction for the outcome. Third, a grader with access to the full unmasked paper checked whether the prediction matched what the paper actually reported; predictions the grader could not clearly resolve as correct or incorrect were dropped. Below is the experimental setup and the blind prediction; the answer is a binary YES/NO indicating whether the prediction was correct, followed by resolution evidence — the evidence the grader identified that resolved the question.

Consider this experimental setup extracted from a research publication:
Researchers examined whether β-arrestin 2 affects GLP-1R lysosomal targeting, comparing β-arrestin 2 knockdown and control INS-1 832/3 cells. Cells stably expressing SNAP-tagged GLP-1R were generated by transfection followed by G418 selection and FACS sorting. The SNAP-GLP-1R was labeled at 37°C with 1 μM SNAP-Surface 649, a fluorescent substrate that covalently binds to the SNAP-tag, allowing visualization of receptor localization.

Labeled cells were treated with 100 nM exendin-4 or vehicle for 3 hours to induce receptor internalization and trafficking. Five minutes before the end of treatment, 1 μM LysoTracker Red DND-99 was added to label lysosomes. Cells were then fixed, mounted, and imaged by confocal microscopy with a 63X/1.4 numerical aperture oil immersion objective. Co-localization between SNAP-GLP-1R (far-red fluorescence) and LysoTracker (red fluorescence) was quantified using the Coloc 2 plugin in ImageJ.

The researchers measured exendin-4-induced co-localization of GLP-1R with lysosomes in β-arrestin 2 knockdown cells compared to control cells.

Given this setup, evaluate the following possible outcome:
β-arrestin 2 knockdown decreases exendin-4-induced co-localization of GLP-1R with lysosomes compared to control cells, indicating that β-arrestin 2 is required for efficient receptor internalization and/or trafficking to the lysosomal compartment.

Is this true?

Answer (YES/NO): YES